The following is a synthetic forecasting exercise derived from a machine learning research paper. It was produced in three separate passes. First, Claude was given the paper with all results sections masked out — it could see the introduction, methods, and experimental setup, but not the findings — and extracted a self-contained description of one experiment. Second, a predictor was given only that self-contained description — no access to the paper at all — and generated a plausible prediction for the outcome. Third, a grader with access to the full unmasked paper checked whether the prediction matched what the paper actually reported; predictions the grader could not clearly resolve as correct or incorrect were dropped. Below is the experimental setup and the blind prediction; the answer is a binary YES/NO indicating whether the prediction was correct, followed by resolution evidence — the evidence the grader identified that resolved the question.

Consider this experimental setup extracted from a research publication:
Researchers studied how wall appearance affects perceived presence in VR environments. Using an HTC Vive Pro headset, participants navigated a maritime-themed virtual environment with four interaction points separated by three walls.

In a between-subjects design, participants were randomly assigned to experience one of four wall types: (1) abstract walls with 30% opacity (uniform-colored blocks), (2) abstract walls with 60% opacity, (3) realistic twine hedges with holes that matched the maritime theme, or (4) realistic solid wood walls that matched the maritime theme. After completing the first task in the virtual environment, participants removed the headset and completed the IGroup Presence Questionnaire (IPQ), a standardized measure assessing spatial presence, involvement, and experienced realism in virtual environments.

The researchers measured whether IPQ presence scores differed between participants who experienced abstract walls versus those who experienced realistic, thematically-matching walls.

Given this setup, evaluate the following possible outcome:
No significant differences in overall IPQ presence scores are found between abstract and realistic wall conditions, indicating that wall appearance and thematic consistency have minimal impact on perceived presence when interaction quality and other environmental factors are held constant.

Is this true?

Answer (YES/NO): NO